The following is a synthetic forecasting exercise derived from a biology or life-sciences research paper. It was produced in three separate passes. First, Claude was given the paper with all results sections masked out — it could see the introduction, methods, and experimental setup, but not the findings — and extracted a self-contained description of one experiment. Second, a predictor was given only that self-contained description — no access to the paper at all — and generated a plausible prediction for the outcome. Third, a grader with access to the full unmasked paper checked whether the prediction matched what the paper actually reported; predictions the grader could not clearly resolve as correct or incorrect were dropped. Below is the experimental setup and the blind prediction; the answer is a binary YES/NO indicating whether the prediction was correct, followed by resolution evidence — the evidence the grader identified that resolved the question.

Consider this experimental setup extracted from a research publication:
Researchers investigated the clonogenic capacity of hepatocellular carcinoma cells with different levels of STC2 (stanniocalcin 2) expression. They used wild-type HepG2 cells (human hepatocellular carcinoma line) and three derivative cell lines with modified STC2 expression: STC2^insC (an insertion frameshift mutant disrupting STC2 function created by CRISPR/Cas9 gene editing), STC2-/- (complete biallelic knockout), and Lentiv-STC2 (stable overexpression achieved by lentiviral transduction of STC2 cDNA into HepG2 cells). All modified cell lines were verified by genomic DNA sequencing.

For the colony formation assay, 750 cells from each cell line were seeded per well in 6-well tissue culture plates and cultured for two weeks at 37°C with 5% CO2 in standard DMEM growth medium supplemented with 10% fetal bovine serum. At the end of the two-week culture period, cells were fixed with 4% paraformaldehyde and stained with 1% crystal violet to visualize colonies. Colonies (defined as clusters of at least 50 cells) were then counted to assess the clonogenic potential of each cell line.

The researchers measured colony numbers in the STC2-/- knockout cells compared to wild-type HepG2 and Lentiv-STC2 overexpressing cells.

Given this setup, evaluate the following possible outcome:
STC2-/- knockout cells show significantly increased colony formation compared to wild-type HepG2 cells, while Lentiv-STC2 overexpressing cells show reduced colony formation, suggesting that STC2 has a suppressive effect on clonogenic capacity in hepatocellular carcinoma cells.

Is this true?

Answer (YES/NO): NO